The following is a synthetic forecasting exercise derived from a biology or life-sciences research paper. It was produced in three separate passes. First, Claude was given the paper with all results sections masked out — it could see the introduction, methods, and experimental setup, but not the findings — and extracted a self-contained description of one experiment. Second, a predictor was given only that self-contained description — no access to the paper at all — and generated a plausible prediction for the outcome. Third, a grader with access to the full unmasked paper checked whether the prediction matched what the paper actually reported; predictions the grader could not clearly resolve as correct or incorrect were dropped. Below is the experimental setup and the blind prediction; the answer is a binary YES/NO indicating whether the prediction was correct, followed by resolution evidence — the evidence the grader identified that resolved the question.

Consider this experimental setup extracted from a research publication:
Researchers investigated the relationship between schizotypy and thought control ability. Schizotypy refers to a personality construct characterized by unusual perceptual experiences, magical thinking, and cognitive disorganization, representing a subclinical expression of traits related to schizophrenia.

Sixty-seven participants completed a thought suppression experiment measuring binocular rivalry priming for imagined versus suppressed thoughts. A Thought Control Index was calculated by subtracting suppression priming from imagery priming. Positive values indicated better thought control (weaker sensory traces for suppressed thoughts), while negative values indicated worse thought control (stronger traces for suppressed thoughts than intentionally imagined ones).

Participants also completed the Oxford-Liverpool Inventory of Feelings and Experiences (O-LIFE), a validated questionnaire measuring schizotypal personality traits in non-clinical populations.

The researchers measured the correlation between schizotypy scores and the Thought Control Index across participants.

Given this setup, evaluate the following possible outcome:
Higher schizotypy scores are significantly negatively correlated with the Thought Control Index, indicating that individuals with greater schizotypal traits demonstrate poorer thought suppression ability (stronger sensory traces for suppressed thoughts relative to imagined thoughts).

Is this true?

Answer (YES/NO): YES